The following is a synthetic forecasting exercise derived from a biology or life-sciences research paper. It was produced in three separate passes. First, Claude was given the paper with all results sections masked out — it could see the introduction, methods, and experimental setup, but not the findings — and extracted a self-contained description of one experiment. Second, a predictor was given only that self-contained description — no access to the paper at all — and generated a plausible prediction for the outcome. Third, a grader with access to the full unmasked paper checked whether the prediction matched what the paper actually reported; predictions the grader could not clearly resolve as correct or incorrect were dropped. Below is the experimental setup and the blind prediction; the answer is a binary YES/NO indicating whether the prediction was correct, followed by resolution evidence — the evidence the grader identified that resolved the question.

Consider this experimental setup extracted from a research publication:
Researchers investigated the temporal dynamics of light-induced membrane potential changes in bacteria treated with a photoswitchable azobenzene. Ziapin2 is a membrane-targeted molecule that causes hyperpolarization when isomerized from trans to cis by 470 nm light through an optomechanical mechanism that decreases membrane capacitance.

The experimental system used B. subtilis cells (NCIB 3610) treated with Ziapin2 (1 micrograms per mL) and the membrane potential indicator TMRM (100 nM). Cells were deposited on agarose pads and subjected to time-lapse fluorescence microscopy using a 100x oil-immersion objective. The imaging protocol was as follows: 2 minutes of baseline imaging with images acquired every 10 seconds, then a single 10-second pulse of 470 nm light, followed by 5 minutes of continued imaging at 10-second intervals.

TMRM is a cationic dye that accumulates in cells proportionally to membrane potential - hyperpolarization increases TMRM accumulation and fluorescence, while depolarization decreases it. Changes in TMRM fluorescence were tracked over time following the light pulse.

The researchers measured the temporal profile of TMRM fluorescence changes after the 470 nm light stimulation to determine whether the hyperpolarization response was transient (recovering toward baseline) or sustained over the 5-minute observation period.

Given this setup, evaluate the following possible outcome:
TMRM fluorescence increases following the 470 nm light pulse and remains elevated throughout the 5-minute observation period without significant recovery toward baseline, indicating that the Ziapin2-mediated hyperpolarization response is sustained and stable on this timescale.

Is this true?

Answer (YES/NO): NO